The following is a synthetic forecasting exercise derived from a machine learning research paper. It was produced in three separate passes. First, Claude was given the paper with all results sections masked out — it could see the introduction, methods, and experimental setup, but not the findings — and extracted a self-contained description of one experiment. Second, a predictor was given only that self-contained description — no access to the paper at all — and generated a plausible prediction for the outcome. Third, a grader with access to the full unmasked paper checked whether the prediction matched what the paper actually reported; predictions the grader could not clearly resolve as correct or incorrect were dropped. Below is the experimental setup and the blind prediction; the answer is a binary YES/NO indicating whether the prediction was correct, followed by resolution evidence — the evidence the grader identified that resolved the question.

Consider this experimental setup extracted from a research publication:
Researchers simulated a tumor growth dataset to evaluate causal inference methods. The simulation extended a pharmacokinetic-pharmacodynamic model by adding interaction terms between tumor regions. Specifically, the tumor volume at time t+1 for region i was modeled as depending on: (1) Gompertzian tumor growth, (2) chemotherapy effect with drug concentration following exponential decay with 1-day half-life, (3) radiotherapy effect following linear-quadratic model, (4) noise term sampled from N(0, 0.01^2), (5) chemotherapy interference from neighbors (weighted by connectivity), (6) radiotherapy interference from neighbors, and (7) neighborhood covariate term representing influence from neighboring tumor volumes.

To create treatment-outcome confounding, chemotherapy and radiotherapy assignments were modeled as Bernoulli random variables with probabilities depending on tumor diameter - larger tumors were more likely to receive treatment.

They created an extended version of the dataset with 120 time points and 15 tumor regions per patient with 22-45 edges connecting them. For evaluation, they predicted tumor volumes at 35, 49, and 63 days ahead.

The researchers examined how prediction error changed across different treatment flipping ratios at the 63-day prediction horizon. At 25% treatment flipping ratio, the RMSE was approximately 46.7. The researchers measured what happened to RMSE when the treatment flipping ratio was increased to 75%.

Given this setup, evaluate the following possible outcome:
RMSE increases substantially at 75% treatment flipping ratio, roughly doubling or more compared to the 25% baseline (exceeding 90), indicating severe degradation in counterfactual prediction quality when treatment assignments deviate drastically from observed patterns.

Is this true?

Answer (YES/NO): NO